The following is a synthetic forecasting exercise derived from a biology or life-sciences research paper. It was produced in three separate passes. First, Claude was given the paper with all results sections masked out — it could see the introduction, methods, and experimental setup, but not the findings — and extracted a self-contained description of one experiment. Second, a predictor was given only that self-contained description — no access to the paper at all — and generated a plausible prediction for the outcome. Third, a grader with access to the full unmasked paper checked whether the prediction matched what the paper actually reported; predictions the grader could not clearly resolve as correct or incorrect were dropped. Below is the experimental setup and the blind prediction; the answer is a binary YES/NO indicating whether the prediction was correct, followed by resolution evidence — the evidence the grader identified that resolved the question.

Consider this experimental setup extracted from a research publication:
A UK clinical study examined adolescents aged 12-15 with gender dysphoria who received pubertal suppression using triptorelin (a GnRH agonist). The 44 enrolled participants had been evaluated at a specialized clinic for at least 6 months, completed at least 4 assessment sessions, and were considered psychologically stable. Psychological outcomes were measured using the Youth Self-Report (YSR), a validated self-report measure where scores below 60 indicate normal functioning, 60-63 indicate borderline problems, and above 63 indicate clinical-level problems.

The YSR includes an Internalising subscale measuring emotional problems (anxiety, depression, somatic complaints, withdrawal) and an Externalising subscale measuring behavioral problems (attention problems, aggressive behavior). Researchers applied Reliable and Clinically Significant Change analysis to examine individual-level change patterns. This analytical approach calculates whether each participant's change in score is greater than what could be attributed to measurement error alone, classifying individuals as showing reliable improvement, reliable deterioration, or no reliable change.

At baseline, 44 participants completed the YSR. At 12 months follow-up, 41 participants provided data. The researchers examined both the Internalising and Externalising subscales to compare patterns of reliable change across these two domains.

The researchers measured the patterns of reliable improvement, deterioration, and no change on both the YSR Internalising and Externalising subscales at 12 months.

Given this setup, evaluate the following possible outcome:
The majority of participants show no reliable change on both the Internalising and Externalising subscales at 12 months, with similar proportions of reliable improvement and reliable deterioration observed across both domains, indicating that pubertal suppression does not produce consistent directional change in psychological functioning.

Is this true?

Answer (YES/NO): YES